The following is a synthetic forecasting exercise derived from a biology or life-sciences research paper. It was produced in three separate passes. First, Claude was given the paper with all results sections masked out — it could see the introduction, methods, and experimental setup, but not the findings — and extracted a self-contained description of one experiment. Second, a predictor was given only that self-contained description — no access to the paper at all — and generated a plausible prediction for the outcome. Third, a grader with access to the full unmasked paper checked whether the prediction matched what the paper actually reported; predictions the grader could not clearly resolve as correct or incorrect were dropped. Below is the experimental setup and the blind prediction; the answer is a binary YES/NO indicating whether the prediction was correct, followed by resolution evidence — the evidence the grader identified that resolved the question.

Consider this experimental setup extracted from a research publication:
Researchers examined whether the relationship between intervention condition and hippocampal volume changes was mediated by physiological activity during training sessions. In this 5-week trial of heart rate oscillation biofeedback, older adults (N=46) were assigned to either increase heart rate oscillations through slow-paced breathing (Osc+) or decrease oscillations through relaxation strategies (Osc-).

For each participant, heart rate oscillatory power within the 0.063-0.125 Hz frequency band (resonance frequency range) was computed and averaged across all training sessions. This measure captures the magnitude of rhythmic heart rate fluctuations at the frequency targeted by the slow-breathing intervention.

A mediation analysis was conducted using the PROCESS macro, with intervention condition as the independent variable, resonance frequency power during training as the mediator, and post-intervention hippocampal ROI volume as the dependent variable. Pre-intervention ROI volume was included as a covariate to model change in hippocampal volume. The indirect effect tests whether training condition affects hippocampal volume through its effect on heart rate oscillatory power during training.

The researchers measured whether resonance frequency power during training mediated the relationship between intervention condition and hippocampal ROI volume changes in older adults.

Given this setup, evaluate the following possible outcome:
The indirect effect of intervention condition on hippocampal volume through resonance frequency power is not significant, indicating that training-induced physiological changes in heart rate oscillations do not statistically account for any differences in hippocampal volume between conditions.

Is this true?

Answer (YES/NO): NO